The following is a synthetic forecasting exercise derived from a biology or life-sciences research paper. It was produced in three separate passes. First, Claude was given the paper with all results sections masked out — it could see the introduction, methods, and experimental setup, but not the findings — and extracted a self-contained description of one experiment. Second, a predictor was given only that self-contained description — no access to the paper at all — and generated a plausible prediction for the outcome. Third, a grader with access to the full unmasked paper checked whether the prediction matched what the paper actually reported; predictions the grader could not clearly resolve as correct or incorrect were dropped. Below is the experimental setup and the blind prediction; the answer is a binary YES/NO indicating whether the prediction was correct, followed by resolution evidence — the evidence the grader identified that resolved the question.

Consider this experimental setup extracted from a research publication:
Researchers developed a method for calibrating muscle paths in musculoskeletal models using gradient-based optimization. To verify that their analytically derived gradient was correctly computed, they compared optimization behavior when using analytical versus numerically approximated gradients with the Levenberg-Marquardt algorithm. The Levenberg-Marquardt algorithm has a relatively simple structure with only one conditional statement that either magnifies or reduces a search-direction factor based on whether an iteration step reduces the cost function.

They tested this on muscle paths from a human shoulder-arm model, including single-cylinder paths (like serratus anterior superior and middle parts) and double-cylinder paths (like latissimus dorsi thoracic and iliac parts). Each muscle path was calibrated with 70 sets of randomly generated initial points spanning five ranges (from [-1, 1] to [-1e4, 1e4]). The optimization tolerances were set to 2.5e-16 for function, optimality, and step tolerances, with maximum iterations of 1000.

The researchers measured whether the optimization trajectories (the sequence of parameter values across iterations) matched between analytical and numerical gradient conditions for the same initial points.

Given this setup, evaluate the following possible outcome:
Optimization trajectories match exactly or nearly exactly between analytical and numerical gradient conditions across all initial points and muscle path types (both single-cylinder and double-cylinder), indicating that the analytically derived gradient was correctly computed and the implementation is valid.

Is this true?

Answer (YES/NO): NO